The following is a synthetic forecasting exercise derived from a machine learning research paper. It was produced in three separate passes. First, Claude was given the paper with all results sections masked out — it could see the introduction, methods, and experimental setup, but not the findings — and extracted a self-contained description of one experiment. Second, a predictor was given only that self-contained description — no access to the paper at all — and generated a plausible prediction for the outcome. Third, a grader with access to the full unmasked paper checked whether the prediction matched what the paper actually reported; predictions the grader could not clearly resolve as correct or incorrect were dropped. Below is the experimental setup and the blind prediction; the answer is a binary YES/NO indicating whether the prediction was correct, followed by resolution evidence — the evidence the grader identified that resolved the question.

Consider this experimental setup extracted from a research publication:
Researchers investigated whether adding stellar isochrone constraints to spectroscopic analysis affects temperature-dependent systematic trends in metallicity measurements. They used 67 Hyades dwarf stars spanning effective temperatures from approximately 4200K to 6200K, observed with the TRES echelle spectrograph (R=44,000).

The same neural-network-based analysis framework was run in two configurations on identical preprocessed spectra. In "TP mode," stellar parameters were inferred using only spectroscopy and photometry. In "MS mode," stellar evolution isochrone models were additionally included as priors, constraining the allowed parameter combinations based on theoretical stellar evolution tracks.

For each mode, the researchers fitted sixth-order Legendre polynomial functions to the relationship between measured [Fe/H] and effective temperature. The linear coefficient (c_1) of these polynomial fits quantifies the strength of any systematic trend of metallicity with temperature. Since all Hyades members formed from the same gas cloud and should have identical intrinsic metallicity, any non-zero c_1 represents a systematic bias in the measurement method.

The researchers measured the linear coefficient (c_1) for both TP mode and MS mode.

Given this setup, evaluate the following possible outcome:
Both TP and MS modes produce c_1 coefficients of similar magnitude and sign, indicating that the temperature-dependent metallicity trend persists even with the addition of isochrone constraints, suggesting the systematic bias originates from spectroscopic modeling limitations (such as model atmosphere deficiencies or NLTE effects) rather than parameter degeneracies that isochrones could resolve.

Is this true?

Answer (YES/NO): YES